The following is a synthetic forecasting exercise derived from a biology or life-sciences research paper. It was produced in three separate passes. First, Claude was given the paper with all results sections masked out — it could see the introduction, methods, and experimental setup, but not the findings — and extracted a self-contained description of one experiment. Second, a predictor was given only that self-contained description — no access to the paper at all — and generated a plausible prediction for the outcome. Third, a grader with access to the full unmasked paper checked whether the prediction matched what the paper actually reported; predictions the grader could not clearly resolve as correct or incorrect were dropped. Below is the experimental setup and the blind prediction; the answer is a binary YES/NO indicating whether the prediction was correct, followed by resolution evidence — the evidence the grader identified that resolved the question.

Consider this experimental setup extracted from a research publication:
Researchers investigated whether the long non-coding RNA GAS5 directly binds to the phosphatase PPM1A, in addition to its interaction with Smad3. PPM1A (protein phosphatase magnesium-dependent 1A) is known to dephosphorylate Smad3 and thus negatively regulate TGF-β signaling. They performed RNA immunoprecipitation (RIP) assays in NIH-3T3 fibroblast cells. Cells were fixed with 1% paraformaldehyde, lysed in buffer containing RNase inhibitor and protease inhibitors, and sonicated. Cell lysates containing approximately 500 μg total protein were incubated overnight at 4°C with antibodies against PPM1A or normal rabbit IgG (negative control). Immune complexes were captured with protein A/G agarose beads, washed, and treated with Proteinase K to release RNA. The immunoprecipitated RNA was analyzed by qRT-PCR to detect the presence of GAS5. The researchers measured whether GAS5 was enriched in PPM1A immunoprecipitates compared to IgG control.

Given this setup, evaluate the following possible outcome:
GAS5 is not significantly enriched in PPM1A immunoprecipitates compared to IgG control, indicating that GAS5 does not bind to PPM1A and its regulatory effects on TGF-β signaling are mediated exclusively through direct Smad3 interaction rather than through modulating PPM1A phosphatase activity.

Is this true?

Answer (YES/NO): NO